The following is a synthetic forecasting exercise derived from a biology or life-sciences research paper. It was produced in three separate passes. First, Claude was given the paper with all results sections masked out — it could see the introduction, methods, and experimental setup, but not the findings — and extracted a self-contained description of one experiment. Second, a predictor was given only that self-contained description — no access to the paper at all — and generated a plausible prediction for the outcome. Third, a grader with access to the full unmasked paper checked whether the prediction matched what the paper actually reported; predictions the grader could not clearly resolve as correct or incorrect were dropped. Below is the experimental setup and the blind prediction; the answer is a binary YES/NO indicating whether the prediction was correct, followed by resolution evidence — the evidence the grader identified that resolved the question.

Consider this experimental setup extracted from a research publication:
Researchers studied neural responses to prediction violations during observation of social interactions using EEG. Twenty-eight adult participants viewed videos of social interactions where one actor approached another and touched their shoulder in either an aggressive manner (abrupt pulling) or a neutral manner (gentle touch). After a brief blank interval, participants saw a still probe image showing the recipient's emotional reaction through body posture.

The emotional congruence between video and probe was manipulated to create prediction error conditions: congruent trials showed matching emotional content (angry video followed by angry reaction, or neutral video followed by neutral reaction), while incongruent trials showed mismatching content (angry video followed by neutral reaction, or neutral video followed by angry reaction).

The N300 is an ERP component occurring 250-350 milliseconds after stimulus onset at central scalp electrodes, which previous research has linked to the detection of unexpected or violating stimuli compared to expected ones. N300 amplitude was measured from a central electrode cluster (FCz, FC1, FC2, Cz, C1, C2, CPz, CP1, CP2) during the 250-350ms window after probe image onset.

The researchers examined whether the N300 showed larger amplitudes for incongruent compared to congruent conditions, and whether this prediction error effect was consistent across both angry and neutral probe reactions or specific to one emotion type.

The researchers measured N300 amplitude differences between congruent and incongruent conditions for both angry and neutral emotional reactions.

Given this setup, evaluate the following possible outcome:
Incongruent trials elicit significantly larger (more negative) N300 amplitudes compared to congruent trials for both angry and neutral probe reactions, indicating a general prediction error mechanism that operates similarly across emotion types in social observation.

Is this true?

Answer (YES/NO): NO